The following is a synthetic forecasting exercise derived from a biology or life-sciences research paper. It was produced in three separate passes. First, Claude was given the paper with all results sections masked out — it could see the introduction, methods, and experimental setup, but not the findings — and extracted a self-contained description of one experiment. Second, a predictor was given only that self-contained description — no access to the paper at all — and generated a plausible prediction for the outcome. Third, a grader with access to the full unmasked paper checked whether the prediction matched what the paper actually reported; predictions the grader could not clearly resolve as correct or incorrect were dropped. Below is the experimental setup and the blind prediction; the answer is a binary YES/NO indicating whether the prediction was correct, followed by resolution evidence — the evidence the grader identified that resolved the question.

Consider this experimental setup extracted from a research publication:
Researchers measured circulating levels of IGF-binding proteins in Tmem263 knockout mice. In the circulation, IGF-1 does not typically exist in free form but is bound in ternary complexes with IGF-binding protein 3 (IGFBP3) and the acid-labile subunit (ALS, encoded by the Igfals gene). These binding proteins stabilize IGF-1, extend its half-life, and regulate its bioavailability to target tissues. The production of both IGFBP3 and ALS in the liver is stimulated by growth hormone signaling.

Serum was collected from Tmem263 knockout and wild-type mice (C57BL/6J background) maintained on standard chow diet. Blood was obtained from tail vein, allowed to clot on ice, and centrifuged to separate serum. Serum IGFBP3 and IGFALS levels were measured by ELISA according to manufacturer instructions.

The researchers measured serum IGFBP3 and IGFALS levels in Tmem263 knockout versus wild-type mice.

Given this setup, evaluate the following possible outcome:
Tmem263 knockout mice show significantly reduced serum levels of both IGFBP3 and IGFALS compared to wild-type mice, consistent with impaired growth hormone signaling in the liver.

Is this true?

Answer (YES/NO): YES